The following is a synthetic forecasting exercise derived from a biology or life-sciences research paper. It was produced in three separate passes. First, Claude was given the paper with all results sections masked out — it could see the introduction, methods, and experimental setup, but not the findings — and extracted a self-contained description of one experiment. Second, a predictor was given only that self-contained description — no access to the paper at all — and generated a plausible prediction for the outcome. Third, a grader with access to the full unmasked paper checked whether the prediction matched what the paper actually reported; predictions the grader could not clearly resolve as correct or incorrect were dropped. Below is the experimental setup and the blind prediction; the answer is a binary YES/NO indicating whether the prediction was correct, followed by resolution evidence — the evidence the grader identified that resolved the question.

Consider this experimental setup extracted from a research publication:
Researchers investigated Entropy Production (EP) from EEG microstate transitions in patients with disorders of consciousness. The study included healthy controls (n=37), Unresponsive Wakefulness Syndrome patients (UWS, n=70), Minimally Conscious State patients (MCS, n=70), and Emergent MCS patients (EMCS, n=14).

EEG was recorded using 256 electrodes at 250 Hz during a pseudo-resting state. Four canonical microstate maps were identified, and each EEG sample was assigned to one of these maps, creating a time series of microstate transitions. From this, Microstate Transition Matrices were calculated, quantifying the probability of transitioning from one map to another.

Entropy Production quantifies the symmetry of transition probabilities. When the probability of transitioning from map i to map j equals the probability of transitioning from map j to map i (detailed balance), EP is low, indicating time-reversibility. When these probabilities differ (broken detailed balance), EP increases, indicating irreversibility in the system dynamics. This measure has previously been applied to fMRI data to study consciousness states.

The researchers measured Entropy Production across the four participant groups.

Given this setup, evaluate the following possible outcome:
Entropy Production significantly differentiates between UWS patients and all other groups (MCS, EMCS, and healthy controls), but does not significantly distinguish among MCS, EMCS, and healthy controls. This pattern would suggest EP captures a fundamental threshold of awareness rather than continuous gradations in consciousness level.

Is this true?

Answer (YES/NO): NO